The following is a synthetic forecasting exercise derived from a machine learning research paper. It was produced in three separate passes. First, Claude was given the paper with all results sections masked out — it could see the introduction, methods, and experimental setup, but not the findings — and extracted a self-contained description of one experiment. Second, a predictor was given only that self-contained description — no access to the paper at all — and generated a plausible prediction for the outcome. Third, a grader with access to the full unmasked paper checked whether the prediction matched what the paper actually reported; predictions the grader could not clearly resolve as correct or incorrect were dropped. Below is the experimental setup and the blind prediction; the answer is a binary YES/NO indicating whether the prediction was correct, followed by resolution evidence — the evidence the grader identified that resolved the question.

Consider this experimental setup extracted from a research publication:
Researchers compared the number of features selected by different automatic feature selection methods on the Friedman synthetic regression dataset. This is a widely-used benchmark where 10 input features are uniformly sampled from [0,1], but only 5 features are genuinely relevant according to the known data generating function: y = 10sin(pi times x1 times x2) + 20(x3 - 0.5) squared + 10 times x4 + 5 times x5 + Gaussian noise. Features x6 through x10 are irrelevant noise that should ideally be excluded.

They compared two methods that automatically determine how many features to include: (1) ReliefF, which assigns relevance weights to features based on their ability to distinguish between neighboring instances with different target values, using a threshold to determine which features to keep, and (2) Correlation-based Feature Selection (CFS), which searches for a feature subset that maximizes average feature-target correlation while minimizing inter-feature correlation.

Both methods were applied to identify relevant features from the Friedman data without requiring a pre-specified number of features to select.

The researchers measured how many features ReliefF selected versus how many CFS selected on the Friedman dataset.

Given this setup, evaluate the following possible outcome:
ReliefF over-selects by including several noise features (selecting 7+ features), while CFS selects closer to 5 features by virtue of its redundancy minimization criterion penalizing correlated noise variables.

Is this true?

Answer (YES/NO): YES